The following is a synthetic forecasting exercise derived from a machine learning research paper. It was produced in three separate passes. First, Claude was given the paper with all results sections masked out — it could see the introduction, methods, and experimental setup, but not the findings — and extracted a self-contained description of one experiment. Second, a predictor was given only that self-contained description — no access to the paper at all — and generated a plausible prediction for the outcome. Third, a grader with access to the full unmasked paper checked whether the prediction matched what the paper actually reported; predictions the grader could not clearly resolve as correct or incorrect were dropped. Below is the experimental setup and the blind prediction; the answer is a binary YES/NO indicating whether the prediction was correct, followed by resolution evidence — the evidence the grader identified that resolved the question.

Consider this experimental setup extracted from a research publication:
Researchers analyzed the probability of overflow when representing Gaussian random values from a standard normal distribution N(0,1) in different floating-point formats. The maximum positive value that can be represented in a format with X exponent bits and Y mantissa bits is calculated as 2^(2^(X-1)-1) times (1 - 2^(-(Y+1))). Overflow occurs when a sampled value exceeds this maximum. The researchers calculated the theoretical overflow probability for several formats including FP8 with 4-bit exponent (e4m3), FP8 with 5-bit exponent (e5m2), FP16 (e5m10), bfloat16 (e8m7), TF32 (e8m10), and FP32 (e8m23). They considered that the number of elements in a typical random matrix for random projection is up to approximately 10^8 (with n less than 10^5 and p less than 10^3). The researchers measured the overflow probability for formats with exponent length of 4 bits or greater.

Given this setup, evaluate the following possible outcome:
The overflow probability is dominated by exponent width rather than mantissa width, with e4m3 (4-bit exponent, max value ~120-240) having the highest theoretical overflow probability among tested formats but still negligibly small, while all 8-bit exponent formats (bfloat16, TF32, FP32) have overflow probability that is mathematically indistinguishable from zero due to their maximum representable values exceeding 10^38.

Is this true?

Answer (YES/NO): NO